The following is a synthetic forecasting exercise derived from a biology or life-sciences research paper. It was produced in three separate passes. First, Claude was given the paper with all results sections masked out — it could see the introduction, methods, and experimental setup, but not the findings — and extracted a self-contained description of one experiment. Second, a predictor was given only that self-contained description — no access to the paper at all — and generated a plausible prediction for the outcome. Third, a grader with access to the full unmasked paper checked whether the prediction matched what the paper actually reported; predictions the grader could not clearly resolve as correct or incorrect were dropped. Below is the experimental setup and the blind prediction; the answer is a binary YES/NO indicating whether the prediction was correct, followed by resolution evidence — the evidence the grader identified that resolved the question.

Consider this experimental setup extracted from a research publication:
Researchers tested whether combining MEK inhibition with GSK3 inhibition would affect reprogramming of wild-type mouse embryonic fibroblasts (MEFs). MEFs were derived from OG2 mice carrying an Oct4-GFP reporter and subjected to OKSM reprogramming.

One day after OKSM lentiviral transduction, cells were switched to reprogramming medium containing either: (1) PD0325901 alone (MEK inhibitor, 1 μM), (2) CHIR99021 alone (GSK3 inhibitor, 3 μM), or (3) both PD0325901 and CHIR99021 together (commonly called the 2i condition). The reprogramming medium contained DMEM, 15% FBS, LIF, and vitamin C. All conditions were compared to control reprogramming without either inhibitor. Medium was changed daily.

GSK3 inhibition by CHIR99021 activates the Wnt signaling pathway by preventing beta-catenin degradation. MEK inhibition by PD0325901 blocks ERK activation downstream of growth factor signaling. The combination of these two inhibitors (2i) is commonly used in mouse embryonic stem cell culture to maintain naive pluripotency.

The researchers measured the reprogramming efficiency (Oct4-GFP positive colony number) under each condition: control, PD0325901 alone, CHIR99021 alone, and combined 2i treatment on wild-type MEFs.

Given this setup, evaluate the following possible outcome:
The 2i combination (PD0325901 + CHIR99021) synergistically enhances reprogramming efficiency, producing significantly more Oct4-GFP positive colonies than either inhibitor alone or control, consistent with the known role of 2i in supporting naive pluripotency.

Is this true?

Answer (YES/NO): NO